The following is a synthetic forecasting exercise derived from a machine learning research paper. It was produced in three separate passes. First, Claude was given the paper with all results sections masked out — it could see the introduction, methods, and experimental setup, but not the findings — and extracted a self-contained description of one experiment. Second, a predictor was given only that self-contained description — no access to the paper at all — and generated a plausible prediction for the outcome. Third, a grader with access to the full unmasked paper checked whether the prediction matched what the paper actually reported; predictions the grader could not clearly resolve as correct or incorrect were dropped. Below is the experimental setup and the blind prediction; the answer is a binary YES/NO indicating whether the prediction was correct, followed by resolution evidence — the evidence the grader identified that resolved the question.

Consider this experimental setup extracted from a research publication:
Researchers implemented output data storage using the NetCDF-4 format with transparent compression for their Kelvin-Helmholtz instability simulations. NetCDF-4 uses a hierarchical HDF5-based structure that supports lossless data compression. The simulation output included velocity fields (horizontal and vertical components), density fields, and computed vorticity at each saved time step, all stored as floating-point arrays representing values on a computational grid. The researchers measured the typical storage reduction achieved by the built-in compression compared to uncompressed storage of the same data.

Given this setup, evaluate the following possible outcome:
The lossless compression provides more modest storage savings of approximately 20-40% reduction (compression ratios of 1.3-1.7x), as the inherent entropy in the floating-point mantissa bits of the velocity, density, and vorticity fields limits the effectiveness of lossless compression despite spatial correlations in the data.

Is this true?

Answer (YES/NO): NO